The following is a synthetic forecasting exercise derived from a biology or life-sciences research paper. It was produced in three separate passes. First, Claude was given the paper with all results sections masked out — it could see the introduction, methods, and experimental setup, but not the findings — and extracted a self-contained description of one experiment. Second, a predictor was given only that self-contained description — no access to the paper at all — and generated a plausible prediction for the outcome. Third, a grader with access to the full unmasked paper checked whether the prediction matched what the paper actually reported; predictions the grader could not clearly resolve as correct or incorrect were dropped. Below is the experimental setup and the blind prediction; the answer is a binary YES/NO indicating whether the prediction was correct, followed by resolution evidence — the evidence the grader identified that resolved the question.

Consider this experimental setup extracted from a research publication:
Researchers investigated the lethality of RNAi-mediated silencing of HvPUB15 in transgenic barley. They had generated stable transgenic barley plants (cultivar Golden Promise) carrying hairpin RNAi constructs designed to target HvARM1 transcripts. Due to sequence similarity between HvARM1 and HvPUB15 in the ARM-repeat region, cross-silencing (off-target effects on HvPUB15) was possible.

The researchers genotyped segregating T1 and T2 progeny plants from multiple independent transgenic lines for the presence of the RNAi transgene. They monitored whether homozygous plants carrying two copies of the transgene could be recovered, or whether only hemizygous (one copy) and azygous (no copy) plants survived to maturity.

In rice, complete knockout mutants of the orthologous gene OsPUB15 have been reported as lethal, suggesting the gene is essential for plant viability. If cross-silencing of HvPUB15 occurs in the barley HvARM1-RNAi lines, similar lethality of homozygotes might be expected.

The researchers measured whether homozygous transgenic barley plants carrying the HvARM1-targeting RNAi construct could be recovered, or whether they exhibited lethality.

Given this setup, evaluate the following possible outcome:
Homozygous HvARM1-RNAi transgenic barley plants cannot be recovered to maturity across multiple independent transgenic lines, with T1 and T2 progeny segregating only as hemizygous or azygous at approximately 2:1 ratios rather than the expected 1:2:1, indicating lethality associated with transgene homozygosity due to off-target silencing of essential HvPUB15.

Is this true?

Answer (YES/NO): YES